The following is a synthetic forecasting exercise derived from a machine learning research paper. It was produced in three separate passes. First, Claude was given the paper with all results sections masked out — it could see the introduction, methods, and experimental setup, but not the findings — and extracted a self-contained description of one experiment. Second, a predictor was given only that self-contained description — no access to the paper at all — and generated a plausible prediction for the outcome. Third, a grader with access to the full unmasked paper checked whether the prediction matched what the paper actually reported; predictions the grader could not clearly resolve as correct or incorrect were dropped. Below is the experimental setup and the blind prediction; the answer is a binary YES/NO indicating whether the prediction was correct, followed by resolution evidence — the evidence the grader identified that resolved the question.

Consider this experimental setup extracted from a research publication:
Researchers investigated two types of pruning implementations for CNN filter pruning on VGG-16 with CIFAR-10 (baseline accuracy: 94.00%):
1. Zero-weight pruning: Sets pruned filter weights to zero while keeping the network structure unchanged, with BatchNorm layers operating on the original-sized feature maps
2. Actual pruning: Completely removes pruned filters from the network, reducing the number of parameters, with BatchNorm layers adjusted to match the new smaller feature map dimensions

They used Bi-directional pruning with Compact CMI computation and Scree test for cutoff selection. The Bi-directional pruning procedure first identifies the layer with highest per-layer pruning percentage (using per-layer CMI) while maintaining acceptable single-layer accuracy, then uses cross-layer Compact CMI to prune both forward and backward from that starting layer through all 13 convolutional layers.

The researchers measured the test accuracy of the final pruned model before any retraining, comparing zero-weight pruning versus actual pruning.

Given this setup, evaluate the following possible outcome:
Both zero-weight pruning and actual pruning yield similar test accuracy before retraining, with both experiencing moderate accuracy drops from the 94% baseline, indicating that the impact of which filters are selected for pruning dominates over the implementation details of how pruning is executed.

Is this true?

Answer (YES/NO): NO